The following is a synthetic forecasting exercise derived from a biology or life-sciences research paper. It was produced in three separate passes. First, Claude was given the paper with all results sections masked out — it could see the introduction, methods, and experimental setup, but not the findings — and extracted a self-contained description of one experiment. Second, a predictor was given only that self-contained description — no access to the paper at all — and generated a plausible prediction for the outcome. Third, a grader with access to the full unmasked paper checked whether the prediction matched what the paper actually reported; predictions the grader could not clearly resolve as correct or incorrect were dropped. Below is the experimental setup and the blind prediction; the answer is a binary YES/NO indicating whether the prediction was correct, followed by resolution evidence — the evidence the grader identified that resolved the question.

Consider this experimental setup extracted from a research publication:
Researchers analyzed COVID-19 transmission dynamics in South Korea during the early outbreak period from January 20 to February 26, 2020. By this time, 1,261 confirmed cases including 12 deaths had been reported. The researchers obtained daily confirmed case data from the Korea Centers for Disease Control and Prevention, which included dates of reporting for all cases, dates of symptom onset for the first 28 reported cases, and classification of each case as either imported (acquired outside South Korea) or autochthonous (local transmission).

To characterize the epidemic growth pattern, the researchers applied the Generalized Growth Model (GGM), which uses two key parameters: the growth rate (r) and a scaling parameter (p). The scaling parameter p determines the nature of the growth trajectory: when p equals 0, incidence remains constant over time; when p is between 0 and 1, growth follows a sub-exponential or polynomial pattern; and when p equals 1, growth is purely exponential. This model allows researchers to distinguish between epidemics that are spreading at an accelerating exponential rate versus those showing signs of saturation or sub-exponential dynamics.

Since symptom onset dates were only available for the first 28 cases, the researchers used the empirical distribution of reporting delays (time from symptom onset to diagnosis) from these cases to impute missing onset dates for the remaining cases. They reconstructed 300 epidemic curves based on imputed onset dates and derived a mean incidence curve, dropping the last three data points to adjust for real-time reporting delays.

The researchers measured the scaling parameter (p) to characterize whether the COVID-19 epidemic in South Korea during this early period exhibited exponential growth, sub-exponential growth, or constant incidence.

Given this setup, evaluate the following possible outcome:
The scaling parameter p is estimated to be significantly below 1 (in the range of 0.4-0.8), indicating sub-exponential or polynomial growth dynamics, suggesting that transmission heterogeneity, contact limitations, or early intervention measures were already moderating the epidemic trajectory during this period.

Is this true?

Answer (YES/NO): YES